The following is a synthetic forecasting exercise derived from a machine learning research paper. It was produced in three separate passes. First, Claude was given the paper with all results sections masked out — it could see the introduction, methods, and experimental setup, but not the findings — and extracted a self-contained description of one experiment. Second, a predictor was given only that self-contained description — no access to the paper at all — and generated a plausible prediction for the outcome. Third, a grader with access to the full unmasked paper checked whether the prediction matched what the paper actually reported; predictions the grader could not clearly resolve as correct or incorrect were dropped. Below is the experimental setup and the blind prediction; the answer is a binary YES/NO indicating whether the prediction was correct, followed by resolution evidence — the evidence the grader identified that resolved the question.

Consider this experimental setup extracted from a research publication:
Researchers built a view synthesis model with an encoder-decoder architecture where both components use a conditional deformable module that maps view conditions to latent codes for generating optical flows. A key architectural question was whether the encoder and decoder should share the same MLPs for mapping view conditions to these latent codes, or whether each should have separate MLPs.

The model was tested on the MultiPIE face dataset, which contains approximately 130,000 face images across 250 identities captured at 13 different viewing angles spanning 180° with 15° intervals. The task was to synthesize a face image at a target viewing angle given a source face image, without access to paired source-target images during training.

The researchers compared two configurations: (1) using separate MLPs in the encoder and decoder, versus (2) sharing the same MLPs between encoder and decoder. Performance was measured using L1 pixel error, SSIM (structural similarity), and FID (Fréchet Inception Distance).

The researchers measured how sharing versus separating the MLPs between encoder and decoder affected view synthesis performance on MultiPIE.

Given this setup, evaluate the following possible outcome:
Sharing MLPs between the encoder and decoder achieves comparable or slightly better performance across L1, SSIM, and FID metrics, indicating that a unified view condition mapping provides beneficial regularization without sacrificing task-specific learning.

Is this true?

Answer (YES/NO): NO